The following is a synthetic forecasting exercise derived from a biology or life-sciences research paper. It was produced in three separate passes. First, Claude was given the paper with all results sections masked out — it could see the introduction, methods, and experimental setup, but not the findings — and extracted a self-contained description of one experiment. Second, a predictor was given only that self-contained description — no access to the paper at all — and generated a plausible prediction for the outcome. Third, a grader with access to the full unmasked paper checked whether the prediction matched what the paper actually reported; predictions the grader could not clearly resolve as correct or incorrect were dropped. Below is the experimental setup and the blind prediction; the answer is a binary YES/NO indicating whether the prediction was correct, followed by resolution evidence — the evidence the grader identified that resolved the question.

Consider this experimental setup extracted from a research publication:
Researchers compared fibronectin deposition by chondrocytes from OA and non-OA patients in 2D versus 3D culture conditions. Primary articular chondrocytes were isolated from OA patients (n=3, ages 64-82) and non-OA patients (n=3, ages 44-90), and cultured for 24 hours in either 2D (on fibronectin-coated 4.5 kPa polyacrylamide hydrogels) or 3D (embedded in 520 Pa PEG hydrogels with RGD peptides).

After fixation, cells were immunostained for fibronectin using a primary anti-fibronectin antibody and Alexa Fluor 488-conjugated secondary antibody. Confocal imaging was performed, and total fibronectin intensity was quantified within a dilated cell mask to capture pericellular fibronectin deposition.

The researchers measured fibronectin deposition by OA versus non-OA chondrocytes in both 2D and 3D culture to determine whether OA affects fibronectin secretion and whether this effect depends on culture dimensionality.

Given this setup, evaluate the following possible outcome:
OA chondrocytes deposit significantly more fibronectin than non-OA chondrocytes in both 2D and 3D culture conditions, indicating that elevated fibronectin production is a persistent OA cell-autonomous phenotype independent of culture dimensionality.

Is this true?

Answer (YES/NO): NO